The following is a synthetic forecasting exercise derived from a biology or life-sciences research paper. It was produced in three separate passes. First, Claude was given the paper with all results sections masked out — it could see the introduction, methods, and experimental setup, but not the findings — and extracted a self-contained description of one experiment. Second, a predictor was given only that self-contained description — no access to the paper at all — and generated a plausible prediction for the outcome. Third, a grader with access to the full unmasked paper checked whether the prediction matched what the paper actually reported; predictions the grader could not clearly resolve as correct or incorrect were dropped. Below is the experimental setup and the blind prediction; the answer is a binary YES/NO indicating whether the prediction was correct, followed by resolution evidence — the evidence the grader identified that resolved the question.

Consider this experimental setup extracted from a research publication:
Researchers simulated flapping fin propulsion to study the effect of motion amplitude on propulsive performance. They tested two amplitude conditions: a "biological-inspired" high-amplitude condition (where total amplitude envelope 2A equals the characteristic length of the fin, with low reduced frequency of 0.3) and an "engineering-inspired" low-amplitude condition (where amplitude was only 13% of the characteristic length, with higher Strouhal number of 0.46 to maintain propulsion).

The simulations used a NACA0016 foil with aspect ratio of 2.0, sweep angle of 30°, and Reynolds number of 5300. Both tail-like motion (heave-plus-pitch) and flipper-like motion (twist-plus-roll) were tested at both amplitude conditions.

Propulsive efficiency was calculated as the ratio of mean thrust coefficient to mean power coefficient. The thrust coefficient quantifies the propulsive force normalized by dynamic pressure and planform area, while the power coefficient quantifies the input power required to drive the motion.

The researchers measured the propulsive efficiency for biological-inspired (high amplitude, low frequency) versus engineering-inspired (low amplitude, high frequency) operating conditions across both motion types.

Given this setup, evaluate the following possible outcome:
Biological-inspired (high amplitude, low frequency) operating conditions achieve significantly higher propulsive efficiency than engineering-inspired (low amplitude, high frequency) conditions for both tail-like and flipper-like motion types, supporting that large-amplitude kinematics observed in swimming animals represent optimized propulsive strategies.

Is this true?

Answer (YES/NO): YES